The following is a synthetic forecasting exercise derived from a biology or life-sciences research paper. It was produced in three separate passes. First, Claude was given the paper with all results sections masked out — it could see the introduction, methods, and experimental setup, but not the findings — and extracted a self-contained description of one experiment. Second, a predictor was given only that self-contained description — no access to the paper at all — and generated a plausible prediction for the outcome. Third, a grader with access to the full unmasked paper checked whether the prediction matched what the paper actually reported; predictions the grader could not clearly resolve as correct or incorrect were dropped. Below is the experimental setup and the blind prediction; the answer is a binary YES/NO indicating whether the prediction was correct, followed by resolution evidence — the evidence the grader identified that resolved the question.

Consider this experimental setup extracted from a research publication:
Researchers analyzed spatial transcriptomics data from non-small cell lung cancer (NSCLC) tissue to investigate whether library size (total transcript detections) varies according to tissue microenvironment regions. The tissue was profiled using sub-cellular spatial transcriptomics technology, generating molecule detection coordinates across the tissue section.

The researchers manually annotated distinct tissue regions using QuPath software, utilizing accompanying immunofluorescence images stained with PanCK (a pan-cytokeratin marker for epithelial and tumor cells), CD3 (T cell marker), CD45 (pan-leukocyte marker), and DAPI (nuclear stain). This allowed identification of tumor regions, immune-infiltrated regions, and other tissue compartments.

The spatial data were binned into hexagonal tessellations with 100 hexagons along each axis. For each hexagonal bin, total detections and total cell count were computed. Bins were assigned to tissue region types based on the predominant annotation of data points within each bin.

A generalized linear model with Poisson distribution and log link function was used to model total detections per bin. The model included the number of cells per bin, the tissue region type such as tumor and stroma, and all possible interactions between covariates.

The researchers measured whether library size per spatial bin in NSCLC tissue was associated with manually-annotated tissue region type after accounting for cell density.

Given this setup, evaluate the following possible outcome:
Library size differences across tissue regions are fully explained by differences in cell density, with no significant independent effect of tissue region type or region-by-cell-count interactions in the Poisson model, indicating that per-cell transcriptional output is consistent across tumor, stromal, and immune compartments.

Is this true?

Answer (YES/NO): NO